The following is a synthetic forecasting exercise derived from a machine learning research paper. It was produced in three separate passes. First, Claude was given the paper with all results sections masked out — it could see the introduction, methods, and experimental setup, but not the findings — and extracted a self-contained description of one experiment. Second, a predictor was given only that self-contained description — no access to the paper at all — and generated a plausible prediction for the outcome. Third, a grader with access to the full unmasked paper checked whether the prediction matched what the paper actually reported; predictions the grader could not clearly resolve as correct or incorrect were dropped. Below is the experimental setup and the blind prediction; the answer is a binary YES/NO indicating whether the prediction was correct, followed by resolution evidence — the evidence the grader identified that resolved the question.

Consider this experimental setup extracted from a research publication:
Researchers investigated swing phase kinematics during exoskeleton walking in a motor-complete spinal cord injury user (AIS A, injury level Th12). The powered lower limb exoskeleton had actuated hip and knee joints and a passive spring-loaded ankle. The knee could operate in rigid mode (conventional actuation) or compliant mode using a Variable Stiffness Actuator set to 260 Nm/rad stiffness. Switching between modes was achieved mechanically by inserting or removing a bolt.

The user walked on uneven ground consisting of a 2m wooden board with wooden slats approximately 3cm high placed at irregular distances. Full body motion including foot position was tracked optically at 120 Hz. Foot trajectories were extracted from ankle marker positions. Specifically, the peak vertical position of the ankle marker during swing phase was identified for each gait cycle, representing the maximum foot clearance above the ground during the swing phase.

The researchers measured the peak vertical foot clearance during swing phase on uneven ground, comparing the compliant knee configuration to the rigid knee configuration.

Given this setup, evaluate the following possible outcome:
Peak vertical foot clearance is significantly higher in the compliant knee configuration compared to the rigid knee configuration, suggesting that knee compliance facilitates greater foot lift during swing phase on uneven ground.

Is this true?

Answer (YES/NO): NO